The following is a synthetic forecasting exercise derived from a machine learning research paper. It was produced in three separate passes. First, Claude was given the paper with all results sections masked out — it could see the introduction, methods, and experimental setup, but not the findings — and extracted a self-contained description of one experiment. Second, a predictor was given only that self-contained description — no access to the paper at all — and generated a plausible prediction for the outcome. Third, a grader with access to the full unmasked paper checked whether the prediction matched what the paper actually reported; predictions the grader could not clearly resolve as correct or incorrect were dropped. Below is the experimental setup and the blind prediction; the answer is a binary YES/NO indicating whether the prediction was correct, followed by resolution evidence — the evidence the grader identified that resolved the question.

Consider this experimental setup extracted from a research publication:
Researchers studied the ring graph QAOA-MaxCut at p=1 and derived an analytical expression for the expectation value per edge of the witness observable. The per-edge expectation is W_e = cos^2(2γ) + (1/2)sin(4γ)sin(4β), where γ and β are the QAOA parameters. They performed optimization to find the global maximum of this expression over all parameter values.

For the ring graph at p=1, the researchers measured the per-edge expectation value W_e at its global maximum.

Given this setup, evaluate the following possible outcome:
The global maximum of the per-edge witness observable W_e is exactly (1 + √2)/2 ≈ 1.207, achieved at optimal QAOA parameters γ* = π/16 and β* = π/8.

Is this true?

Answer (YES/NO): YES